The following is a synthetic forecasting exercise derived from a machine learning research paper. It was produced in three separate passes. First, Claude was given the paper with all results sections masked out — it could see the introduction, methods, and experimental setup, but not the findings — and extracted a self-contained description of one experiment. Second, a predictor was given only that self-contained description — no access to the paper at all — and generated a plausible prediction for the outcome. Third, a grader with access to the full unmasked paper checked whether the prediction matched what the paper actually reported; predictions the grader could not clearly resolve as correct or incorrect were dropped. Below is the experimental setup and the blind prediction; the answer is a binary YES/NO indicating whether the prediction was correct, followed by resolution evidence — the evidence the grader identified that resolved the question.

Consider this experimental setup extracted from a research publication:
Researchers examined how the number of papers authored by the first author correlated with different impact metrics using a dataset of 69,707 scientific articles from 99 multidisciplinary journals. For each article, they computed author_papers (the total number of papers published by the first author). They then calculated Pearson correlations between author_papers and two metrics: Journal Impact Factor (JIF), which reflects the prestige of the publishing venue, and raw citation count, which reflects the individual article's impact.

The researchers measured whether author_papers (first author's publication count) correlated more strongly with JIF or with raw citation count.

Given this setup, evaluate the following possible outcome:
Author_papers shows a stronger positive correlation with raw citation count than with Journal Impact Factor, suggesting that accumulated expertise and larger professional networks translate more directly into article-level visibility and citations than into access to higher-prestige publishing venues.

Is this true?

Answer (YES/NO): NO